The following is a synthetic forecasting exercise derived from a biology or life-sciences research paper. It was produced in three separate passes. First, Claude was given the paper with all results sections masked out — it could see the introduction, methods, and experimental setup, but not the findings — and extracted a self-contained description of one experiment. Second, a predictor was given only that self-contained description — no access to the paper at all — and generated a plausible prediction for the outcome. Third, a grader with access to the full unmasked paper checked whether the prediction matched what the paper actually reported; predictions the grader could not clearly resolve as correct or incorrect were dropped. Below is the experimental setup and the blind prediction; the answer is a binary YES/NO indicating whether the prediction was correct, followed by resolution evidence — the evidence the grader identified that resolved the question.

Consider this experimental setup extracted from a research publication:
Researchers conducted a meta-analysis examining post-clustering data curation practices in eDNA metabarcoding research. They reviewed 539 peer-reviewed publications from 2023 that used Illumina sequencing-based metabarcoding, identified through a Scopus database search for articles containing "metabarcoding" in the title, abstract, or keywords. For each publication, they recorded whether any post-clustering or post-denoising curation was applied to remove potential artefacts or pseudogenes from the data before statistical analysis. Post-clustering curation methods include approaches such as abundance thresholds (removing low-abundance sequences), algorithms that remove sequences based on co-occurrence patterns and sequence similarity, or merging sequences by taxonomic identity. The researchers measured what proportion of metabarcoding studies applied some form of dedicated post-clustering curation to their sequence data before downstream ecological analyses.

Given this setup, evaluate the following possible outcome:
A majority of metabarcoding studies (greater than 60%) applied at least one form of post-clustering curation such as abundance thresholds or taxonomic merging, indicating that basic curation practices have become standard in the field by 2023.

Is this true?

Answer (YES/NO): NO